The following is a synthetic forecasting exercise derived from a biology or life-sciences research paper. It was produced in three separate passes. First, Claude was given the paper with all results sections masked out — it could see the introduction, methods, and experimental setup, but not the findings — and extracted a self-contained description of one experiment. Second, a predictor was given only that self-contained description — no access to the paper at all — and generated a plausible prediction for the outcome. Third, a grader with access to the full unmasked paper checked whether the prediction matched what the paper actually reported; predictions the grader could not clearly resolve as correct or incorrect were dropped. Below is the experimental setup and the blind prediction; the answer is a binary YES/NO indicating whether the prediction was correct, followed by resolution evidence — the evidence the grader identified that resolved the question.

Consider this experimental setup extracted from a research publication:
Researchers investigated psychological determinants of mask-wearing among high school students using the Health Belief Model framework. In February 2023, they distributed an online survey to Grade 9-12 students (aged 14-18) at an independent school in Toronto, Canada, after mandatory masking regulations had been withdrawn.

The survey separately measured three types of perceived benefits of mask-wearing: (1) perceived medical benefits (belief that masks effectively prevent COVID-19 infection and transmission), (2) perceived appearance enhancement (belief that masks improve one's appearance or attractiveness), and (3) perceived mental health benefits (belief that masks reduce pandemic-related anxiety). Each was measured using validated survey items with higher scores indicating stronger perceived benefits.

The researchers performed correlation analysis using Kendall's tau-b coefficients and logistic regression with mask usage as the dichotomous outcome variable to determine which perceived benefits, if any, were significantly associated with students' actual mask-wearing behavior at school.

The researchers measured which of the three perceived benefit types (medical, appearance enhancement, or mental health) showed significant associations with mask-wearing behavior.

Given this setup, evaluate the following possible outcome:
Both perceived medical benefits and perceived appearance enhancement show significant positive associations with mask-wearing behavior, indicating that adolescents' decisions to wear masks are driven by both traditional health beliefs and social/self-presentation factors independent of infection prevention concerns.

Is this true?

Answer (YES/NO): NO